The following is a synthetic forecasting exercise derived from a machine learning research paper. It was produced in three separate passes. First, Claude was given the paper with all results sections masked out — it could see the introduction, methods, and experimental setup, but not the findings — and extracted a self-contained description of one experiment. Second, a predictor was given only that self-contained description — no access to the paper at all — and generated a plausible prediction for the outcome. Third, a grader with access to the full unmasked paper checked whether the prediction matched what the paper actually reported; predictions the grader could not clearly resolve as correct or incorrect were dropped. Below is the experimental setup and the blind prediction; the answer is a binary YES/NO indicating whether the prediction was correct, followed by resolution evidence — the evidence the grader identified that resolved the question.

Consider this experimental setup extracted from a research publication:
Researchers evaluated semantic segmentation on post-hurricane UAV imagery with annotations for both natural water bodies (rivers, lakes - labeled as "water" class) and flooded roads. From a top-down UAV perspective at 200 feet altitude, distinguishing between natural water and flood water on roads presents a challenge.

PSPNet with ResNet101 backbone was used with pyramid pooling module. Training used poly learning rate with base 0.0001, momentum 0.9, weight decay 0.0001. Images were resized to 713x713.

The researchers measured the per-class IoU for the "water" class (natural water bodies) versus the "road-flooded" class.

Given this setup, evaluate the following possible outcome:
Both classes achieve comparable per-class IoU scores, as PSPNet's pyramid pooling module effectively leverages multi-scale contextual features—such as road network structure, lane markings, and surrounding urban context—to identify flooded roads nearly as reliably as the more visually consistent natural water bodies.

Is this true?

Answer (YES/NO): NO